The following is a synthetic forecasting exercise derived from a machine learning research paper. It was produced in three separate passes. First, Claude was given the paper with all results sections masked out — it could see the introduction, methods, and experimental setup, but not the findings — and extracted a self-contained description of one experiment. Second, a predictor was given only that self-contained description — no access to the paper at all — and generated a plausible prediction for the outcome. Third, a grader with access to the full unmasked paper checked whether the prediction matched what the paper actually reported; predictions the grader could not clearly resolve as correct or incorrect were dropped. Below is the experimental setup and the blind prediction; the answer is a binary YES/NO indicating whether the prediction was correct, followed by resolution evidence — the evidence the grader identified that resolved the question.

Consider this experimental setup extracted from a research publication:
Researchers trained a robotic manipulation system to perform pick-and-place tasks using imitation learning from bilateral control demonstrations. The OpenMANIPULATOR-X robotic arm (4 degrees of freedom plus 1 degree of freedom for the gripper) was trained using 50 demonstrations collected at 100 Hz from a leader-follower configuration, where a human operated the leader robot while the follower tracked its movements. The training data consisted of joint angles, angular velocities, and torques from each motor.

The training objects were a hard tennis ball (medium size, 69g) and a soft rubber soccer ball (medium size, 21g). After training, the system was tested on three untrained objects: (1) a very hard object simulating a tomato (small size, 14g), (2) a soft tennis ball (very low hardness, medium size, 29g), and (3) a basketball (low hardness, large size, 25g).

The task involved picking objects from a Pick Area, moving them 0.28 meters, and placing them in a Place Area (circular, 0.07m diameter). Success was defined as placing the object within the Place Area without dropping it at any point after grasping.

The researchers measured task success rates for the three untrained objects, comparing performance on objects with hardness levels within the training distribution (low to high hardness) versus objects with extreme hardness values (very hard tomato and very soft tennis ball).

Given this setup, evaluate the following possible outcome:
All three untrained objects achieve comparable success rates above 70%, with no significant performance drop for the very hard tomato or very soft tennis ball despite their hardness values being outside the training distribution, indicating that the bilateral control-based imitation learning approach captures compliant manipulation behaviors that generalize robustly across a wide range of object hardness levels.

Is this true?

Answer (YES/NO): NO